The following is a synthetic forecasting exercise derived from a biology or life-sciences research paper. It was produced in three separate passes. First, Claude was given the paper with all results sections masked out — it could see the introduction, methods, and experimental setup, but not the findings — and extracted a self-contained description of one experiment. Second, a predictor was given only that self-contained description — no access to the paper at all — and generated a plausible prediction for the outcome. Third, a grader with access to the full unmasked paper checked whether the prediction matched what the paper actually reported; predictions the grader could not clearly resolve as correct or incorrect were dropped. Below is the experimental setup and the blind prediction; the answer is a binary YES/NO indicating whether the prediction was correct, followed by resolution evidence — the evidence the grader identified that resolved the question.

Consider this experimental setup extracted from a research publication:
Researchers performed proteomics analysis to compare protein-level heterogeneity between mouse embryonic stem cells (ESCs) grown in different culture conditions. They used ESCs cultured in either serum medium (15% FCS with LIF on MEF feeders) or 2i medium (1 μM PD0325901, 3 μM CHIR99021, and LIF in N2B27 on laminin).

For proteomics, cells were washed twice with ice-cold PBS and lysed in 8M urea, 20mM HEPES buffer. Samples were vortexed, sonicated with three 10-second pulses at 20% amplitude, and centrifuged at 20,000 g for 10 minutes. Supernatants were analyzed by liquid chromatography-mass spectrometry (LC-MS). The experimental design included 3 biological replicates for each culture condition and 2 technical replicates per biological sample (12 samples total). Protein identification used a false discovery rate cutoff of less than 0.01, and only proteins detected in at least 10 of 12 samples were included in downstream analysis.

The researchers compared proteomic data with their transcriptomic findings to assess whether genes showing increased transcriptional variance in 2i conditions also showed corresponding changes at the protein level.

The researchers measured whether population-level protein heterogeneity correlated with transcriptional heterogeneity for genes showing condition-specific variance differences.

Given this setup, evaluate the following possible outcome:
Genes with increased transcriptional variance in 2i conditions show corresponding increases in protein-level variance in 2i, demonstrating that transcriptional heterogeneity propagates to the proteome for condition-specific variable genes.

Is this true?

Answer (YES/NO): NO